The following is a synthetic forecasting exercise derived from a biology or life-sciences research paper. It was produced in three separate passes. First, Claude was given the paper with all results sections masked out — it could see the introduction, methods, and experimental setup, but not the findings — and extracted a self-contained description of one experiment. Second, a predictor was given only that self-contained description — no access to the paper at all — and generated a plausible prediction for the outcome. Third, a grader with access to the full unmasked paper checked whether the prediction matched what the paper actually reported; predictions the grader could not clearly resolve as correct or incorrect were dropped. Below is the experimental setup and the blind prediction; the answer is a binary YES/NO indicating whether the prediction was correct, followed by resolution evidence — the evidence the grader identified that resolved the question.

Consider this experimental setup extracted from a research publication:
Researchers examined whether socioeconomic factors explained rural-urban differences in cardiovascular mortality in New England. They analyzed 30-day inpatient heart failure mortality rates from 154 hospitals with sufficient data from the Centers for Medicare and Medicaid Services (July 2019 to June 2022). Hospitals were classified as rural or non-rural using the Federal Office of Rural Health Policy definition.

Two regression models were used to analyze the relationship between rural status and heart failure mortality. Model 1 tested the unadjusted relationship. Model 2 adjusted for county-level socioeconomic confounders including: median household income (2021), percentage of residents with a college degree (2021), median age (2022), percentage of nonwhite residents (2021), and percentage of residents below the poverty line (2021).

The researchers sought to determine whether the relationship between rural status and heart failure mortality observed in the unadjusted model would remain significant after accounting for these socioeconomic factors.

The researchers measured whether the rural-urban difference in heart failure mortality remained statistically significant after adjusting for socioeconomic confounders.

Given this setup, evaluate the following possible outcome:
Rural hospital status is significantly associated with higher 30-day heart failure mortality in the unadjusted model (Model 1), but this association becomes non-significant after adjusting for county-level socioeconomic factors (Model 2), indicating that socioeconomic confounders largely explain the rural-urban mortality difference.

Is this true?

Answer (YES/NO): YES